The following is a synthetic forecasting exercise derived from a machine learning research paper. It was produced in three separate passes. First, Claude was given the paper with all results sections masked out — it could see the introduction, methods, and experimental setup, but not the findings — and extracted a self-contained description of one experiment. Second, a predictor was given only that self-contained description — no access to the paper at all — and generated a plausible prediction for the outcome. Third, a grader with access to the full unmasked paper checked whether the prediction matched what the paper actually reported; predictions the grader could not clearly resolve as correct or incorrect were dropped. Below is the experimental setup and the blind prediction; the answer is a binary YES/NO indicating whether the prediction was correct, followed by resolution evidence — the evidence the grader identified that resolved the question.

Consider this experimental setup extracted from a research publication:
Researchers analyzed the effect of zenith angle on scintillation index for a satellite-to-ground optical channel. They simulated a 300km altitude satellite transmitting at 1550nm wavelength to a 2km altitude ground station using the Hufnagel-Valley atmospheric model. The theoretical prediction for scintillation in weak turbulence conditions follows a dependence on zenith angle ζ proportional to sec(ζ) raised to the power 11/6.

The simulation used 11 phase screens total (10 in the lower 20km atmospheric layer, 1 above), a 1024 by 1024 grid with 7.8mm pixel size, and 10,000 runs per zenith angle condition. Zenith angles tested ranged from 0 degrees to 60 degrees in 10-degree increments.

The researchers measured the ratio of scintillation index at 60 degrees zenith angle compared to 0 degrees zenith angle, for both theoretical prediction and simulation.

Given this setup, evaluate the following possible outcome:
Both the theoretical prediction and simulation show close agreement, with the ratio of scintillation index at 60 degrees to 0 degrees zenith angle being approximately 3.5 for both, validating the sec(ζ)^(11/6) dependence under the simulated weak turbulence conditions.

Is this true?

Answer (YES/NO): NO